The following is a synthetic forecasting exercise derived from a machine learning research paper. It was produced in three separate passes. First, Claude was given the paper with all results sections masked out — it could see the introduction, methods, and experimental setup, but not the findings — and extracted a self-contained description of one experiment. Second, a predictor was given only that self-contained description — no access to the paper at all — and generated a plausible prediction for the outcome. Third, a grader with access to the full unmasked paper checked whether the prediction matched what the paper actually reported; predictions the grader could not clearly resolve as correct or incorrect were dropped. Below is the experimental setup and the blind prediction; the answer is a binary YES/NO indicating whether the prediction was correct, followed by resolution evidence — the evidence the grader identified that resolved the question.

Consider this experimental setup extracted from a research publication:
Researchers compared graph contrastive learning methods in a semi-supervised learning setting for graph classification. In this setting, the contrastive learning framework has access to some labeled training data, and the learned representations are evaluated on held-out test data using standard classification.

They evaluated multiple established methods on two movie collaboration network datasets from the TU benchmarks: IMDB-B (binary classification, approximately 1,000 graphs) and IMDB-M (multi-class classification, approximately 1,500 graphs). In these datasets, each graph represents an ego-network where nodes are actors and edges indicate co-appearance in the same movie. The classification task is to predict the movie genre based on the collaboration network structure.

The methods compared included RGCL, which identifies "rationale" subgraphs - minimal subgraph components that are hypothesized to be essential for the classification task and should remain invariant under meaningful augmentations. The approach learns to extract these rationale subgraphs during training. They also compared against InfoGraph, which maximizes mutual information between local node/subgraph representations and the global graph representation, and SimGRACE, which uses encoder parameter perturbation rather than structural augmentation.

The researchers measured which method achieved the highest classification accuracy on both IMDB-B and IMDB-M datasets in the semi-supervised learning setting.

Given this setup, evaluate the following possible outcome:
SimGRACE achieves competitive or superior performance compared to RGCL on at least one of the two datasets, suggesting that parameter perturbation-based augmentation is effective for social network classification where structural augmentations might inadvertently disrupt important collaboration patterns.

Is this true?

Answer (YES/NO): NO